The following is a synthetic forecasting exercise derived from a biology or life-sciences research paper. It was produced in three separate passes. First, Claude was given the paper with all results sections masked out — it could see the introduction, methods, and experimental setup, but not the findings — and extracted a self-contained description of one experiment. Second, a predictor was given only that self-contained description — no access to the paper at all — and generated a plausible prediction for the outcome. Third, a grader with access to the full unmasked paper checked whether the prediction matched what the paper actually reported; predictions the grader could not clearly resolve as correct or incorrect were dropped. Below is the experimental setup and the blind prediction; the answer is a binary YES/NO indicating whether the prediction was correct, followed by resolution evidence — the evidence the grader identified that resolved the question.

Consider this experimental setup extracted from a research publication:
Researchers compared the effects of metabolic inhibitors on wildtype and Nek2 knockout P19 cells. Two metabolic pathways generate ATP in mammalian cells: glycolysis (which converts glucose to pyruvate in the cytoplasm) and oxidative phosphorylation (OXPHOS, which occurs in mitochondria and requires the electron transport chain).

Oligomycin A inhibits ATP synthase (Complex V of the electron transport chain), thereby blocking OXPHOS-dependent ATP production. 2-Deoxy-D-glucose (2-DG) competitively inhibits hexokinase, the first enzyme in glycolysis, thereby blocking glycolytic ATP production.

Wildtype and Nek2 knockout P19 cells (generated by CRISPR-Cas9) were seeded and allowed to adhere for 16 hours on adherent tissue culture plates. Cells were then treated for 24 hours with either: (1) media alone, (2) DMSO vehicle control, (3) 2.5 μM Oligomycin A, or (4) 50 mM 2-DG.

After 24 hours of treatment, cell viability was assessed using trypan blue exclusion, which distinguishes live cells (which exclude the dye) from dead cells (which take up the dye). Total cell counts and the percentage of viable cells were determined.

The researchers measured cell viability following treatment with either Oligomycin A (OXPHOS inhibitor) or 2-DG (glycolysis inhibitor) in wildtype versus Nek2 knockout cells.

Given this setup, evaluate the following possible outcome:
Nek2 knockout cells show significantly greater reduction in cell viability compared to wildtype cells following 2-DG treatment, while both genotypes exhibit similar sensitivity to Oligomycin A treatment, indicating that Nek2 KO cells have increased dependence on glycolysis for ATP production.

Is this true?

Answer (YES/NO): YES